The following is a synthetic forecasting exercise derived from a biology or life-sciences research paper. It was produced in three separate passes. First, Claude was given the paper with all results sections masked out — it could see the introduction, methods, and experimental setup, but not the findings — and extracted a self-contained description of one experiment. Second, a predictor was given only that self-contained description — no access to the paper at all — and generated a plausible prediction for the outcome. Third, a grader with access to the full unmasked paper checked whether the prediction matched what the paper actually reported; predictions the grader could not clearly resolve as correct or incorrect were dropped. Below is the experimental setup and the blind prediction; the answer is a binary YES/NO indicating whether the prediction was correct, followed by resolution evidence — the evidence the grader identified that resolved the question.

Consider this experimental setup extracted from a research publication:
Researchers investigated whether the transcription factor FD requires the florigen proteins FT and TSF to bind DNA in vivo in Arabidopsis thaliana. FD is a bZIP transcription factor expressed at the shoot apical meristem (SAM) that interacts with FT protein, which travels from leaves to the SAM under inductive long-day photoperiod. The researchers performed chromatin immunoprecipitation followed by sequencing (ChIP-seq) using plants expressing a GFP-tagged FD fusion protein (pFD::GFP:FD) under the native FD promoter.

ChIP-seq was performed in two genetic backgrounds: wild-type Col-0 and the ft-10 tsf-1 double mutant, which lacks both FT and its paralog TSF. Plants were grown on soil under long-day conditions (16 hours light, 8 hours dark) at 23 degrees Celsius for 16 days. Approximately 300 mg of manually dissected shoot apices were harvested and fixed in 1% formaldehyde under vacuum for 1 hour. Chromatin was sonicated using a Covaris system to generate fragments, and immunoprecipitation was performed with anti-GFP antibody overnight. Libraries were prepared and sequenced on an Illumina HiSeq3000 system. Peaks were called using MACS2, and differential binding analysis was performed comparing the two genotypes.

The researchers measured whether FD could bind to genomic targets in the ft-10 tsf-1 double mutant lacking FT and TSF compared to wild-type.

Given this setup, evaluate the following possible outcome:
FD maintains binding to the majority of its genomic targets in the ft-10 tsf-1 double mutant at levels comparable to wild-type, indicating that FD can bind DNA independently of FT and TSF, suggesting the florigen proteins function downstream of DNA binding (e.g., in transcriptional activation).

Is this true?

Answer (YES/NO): NO